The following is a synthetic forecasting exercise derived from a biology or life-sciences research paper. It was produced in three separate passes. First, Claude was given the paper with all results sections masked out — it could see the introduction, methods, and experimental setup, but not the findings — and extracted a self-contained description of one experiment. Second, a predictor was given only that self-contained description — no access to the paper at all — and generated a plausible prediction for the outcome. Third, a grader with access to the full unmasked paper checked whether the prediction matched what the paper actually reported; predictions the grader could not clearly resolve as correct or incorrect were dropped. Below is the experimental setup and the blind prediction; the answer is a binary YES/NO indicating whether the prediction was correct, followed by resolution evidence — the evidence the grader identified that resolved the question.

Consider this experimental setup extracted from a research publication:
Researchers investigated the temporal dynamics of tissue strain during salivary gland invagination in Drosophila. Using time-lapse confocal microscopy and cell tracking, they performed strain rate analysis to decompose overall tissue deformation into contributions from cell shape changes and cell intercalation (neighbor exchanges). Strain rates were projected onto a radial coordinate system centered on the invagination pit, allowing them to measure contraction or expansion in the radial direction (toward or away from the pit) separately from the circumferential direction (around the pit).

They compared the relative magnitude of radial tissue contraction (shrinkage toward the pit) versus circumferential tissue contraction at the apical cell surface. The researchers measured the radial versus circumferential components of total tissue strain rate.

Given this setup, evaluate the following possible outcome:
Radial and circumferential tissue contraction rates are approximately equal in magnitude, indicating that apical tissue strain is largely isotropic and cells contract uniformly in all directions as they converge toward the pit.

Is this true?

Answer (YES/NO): NO